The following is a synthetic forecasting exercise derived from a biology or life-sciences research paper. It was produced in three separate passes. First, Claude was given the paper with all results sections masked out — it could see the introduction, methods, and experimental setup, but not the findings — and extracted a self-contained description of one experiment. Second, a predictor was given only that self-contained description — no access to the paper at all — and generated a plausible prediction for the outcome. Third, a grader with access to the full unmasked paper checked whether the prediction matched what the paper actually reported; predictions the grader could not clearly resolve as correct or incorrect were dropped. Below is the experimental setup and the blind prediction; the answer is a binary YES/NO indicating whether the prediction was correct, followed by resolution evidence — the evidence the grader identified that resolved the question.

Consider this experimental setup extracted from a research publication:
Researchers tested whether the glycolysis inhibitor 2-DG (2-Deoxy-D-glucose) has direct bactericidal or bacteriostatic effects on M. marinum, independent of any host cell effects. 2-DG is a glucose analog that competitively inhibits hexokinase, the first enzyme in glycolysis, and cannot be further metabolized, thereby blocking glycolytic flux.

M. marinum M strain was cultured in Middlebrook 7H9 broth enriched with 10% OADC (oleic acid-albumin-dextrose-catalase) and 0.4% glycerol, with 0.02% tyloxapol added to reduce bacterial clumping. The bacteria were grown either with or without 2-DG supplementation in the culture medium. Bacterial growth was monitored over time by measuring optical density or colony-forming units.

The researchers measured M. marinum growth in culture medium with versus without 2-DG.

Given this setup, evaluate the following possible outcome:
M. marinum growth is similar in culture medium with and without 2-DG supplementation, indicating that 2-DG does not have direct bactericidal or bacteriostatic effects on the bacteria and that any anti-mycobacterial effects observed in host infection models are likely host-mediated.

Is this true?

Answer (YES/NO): NO